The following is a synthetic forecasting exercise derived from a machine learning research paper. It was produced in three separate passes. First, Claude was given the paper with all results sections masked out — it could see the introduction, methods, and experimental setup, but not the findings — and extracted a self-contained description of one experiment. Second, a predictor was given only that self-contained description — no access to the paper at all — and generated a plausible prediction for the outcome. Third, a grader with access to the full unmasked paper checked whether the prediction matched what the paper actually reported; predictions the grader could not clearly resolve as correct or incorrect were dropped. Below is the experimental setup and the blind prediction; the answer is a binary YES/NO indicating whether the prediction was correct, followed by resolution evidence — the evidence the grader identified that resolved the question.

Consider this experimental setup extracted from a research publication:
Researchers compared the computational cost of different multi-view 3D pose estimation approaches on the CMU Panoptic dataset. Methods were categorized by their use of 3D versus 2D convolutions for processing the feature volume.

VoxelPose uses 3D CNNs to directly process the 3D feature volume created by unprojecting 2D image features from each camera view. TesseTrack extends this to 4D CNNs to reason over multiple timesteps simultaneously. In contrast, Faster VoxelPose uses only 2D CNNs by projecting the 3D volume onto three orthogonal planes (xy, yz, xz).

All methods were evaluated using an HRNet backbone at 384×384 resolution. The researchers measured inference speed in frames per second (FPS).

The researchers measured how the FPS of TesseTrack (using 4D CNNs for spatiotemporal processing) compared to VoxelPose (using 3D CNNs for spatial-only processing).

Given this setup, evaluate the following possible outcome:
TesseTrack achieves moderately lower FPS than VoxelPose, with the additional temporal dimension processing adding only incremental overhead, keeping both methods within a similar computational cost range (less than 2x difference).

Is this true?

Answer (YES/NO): NO